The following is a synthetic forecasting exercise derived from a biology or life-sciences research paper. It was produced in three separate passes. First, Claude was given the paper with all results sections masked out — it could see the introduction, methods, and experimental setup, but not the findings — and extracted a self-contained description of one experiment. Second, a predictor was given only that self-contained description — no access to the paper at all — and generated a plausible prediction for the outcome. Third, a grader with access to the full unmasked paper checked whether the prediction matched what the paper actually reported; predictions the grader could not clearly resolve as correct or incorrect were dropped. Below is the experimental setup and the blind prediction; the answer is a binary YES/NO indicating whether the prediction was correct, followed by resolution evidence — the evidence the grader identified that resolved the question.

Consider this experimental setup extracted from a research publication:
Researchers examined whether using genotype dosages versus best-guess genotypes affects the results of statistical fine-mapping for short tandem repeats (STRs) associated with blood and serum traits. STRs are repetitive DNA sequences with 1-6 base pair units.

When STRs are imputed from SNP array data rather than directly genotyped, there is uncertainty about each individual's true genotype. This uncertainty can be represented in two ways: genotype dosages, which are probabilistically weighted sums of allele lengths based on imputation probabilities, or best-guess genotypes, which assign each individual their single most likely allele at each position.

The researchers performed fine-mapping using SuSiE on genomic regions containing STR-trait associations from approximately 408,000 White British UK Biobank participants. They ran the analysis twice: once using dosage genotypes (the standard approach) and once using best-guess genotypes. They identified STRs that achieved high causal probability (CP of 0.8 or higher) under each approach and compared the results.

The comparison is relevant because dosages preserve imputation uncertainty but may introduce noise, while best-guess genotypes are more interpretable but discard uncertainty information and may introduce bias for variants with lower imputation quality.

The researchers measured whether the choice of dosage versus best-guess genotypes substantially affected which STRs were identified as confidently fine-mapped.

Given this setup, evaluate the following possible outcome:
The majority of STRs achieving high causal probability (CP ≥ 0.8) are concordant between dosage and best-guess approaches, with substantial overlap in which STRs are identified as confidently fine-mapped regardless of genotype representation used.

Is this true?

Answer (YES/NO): YES